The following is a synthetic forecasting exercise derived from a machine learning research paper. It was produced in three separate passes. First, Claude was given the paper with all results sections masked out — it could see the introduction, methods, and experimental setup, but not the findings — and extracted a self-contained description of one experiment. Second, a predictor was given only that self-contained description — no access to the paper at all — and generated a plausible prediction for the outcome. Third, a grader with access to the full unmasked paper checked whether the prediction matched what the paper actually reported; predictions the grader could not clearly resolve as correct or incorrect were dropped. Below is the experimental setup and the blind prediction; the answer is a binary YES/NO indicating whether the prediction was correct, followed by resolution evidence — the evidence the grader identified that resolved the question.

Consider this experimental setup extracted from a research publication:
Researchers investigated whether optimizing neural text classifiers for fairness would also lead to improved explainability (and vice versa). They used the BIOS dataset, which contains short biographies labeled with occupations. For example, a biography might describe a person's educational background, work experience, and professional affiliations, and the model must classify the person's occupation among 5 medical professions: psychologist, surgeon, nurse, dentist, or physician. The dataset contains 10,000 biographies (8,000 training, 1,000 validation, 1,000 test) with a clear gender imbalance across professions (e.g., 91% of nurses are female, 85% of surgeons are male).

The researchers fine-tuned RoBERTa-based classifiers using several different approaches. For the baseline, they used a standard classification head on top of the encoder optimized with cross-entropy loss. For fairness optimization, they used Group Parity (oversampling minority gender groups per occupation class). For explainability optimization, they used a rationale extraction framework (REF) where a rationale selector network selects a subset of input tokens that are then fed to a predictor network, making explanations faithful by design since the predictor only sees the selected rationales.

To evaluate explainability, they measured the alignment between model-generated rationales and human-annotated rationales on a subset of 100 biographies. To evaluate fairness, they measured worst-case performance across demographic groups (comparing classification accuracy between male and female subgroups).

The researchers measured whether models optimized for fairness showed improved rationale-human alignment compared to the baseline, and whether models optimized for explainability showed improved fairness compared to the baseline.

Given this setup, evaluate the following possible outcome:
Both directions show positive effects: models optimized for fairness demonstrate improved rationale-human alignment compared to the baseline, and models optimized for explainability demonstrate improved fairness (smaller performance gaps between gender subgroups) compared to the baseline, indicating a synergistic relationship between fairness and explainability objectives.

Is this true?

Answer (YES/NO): NO